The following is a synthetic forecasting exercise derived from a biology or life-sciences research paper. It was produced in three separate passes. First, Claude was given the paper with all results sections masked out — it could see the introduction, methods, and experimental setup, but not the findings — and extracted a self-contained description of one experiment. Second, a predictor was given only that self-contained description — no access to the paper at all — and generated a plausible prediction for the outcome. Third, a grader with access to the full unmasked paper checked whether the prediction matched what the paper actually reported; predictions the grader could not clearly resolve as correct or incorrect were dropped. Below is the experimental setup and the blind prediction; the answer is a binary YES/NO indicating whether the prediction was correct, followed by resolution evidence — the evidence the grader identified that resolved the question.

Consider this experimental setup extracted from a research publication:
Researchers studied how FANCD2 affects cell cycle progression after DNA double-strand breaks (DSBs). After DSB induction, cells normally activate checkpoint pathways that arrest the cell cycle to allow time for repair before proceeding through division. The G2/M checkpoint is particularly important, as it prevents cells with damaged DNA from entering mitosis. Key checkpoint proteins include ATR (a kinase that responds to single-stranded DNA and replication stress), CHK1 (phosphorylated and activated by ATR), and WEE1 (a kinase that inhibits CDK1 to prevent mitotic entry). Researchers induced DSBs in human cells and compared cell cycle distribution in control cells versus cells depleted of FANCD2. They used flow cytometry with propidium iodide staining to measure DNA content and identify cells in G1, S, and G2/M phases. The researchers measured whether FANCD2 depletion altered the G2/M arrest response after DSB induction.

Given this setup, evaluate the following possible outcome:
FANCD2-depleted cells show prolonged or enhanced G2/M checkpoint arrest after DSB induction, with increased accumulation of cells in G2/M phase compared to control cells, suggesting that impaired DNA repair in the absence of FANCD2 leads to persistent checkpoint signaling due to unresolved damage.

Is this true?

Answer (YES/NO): NO